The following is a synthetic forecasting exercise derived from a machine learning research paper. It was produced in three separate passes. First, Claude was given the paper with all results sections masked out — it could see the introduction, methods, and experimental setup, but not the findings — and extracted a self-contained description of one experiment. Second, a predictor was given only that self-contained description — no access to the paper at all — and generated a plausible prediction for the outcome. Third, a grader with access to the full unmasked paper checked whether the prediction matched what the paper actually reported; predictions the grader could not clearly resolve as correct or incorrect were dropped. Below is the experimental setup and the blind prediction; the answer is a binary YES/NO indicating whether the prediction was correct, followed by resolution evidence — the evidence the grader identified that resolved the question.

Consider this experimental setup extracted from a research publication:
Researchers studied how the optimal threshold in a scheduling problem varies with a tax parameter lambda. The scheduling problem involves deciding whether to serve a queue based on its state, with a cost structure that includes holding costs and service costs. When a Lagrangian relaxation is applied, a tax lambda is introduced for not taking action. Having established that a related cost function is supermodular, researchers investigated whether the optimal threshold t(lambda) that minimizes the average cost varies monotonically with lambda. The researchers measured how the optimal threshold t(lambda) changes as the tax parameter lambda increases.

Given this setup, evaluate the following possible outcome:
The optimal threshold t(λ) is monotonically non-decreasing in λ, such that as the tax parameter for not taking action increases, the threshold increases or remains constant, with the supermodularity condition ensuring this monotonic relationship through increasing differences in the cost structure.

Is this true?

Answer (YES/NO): NO